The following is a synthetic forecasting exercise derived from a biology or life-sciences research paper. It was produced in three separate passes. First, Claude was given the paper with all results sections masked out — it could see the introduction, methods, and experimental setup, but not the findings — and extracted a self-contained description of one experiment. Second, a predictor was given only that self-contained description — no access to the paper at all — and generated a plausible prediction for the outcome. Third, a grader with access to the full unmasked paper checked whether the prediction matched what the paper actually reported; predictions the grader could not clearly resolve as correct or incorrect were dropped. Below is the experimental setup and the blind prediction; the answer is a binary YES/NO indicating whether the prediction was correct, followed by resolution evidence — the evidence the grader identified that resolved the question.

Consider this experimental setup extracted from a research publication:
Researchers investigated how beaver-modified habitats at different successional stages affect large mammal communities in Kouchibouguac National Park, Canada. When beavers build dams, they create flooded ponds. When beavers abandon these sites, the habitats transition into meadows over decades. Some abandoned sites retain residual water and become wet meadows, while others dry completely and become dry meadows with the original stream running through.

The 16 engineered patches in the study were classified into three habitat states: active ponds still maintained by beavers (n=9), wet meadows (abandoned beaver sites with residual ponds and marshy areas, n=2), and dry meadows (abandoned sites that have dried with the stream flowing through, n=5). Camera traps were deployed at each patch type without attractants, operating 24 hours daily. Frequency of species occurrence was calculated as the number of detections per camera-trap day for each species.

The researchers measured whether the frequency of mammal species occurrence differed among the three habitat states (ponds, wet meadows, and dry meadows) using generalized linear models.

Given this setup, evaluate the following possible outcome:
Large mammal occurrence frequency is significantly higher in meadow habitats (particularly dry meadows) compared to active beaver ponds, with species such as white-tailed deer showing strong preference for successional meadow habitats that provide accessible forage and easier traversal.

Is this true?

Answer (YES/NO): NO